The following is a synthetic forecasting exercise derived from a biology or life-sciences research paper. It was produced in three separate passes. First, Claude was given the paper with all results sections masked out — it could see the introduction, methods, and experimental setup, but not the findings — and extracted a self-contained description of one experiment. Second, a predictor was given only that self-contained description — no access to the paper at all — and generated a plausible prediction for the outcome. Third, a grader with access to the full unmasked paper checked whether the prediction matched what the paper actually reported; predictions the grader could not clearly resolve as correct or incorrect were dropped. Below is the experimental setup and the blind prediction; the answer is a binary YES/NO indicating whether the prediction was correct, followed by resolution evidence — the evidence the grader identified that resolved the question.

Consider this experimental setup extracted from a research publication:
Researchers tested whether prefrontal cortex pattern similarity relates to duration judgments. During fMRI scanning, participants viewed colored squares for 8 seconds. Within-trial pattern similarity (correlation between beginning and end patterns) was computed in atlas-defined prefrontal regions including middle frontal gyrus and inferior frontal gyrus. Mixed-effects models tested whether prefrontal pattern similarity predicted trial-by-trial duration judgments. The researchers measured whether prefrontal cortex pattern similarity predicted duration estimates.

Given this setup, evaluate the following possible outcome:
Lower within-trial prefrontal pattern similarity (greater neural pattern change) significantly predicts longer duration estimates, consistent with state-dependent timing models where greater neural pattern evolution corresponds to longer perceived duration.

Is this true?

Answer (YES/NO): NO